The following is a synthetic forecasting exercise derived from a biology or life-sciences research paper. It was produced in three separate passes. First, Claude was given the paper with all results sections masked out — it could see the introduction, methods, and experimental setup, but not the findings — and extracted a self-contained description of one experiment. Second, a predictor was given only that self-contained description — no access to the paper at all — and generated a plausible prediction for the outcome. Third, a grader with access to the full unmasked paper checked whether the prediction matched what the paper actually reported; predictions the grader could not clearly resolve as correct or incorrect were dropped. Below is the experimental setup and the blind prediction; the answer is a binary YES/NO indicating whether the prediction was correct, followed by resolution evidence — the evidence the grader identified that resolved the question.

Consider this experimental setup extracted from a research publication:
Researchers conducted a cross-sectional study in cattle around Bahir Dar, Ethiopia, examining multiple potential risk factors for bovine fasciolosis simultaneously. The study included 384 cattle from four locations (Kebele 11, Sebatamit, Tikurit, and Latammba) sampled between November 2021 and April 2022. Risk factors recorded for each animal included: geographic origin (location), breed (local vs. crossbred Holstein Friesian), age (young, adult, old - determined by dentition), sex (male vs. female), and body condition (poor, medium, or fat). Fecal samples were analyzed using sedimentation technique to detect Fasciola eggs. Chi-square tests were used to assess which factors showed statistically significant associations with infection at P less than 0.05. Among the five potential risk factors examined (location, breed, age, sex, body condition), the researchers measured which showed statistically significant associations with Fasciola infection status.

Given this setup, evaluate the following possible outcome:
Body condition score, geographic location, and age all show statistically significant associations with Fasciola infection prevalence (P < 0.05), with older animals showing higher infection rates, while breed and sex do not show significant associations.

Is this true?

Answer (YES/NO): NO